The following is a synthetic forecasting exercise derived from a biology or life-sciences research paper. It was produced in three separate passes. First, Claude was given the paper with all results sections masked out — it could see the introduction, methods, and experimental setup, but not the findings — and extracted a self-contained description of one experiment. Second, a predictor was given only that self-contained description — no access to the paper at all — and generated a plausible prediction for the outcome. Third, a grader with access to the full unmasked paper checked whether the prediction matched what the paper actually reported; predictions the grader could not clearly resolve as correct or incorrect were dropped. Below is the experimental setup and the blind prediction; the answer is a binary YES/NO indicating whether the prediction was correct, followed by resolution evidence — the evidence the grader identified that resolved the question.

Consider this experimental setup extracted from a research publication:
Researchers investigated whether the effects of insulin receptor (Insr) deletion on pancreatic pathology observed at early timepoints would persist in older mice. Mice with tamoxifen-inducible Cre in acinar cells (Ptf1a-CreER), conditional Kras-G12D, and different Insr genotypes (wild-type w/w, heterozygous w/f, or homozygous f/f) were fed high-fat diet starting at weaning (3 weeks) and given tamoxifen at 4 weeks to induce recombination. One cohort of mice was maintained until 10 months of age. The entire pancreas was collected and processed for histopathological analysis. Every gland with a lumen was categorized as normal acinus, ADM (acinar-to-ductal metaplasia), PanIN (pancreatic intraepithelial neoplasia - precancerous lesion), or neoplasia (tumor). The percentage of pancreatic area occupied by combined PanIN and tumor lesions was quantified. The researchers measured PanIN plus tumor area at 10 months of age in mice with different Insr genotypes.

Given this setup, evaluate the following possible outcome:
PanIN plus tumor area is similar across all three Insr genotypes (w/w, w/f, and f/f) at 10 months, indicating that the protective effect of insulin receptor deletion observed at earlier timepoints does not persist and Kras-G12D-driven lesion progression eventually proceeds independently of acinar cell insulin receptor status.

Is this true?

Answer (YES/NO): NO